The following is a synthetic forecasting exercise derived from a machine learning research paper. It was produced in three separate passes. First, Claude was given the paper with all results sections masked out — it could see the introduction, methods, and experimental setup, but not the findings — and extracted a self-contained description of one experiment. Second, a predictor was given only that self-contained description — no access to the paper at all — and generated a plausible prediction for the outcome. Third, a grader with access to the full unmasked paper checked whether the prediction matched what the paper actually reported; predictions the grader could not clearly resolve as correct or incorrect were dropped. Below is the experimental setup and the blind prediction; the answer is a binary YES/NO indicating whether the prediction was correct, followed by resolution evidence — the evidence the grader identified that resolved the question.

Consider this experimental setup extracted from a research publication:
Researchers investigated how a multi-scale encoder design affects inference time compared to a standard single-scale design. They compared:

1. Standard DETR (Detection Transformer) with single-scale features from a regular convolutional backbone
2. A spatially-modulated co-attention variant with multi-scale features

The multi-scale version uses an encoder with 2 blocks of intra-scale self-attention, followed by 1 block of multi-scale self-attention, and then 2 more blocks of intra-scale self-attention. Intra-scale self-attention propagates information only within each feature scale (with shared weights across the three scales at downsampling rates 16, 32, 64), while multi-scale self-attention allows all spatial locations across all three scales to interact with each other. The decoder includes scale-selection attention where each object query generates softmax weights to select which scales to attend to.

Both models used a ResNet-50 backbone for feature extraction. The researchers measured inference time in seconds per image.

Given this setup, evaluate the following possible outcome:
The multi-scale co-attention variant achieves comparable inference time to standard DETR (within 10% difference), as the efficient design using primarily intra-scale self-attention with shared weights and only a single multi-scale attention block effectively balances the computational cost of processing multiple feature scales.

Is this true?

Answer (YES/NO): NO